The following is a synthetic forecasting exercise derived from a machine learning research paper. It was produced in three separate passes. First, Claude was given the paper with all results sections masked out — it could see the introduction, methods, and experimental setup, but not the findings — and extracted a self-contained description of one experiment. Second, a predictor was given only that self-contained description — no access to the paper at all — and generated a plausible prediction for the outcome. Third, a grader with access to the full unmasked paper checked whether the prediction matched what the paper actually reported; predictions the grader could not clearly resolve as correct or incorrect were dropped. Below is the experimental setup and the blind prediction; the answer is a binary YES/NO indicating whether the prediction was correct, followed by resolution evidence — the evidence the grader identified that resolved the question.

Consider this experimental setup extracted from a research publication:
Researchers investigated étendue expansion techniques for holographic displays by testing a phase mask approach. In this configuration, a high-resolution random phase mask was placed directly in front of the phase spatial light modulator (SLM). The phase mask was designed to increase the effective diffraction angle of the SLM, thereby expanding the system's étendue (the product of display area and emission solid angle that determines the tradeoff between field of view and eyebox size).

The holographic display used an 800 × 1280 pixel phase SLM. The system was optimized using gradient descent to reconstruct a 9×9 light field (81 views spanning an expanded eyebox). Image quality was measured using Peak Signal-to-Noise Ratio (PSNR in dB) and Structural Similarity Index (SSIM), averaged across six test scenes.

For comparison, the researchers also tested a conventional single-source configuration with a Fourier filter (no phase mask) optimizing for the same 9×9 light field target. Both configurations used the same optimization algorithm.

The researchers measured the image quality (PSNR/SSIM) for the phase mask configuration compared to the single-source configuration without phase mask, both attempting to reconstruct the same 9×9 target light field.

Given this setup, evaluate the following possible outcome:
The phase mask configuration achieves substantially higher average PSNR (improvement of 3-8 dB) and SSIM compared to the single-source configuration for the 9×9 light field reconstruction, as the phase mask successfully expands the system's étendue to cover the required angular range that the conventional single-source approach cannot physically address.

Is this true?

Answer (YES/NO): NO